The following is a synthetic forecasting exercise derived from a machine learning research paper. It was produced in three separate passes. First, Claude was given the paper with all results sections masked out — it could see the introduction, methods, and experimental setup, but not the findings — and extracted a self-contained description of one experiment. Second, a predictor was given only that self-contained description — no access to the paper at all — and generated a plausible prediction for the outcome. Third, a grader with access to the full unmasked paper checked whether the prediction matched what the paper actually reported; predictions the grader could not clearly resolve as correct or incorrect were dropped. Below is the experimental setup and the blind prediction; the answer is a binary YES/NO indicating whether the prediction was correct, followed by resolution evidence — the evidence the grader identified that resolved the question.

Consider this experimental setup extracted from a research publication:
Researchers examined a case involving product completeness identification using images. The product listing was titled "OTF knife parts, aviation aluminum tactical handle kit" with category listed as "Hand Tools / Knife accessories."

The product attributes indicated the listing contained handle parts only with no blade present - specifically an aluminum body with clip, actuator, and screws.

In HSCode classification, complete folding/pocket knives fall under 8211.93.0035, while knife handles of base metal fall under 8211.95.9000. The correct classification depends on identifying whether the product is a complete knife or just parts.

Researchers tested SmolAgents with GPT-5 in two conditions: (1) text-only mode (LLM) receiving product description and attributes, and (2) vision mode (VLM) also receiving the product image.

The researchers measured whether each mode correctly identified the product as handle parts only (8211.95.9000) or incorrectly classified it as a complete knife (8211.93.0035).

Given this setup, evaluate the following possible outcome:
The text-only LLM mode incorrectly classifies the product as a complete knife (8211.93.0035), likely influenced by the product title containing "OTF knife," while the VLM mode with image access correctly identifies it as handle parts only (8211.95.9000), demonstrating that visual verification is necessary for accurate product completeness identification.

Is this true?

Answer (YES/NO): YES